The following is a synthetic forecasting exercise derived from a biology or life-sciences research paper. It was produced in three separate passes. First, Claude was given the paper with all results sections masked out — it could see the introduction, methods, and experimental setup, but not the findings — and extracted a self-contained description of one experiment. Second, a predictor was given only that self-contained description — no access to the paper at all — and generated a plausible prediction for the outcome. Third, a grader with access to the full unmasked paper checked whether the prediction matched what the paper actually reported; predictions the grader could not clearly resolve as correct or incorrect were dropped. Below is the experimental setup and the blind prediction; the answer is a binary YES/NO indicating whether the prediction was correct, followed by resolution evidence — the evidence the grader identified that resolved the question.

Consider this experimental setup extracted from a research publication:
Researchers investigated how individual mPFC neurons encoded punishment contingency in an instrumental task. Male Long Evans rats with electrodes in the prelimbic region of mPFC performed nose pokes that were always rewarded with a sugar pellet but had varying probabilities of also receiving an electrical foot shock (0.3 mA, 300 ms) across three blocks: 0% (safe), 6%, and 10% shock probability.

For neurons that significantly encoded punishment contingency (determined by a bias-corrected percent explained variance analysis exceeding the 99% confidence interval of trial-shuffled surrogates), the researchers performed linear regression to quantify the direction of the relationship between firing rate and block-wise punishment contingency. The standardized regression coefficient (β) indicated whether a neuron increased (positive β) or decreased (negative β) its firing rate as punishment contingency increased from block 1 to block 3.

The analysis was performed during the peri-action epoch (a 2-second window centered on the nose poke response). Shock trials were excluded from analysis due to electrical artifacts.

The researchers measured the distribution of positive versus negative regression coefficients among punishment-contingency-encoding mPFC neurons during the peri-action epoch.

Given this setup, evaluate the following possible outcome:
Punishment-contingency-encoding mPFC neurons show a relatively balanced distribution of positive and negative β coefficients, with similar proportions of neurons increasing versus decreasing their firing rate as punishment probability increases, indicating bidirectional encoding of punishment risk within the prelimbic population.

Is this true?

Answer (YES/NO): YES